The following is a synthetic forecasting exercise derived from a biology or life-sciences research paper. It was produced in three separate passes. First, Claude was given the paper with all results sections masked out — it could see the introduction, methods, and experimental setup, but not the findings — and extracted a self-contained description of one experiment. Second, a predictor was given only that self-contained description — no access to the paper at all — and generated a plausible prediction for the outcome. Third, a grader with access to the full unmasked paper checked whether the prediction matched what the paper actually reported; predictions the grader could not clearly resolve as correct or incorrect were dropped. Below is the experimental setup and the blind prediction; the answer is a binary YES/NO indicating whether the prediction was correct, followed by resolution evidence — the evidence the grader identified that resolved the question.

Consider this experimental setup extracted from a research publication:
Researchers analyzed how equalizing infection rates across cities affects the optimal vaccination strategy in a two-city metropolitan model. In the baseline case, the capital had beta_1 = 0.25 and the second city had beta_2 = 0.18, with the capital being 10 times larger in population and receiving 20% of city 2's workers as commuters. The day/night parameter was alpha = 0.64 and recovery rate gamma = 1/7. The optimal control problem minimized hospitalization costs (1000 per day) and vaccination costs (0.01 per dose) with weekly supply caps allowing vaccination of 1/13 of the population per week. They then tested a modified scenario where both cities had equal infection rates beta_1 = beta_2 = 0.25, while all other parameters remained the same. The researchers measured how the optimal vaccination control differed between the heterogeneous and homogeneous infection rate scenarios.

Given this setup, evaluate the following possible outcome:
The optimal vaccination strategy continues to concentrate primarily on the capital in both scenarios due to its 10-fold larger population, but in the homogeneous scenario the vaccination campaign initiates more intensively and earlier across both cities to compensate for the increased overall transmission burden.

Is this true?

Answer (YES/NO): NO